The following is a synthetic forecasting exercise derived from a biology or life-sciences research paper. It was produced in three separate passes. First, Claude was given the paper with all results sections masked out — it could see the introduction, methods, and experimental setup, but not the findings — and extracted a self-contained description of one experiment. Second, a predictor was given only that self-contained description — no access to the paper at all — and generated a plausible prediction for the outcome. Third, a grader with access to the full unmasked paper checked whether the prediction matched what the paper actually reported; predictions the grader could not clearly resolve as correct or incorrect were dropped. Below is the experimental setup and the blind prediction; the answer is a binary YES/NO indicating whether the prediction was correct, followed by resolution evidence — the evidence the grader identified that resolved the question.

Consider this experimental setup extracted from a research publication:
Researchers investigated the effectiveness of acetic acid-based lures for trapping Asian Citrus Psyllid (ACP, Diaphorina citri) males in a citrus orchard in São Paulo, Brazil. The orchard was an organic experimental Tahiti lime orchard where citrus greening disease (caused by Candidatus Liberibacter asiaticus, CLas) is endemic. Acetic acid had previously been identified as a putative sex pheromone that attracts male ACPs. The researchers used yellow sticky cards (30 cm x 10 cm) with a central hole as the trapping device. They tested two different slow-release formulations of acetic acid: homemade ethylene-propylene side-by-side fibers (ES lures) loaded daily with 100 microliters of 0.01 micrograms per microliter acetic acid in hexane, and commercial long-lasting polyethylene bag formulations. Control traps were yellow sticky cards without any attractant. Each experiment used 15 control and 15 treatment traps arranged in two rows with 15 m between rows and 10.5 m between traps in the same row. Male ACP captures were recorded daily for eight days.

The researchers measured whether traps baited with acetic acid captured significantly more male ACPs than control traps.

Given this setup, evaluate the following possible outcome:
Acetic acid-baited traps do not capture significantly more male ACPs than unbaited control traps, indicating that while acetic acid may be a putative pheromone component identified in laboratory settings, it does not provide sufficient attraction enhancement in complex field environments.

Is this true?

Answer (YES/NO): YES